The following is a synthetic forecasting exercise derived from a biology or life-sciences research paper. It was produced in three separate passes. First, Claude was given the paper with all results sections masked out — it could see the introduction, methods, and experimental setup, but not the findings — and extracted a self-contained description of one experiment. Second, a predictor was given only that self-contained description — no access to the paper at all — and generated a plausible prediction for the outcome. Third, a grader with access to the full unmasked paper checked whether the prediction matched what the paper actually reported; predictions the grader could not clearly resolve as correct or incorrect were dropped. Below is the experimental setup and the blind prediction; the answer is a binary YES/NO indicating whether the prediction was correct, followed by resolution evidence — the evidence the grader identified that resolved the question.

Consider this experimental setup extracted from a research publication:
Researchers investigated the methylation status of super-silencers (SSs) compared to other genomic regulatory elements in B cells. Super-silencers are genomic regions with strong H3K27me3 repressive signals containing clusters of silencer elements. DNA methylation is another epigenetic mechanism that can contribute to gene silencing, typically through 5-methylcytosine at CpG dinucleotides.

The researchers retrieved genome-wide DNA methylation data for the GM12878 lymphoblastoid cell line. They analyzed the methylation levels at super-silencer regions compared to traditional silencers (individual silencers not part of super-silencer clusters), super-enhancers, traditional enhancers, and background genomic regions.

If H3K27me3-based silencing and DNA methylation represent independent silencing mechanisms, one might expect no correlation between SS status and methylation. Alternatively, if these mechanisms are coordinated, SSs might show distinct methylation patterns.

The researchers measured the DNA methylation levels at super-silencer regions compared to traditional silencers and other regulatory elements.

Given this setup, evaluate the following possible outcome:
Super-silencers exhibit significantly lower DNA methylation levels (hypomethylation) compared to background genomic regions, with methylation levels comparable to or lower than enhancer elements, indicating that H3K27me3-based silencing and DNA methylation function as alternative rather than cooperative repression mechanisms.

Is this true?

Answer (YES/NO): YES